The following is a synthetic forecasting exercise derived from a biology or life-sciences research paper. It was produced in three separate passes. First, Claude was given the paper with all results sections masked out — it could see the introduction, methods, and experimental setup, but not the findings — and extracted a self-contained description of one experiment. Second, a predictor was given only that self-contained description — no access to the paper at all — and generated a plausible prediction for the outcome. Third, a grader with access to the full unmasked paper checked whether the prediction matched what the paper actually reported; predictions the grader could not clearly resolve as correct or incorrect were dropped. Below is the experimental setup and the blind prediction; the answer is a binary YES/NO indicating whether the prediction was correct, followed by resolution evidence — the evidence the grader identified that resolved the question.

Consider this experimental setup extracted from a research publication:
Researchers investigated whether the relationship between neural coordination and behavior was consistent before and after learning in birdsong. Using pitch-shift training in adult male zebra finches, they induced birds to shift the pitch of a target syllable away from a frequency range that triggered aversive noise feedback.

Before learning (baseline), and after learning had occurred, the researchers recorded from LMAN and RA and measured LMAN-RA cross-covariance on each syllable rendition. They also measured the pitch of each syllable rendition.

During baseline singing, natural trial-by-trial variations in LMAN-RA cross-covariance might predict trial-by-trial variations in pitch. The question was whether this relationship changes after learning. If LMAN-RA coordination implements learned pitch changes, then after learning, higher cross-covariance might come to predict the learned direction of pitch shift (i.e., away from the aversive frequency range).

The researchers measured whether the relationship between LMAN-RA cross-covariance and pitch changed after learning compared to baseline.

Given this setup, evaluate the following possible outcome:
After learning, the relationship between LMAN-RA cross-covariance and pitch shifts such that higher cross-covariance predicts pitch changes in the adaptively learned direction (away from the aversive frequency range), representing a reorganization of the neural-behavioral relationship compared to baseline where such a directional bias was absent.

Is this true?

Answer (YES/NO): YES